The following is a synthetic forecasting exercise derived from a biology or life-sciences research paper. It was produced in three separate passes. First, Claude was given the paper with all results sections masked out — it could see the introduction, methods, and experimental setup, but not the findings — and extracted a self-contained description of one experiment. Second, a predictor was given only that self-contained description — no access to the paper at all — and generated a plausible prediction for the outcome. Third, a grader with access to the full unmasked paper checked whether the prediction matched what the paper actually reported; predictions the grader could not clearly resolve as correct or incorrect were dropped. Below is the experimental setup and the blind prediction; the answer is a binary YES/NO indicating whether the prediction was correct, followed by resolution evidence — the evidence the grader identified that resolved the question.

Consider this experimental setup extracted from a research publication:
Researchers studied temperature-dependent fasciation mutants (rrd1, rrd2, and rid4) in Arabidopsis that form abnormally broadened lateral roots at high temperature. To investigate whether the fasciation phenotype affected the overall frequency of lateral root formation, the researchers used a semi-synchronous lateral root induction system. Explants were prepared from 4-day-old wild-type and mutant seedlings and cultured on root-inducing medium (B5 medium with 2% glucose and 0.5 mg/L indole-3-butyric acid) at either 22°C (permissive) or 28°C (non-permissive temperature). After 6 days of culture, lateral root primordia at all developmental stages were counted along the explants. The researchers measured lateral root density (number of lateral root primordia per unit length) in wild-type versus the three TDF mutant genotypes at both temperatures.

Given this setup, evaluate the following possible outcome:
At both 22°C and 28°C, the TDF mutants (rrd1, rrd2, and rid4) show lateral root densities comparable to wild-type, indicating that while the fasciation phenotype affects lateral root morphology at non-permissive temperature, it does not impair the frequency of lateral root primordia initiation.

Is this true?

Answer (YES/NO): YES